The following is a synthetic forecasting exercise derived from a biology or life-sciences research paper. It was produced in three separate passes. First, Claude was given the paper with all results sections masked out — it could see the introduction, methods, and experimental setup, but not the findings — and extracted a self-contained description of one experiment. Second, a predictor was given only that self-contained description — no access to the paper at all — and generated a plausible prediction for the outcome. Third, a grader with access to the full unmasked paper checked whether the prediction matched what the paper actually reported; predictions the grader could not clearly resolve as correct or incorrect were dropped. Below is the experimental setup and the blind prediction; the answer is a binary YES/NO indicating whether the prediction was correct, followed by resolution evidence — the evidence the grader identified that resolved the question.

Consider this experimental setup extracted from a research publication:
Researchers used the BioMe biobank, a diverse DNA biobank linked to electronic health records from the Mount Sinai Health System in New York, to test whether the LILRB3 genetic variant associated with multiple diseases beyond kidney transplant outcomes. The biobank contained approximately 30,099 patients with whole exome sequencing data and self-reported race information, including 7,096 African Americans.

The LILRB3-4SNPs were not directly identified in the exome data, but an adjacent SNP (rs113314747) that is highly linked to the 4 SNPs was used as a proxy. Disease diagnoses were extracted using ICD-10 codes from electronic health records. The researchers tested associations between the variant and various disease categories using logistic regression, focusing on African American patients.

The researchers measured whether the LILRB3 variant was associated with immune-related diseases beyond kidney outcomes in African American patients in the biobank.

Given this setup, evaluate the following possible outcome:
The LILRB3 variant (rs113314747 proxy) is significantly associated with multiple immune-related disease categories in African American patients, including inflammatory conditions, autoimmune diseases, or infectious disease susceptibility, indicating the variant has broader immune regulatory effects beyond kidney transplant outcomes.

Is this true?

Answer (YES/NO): YES